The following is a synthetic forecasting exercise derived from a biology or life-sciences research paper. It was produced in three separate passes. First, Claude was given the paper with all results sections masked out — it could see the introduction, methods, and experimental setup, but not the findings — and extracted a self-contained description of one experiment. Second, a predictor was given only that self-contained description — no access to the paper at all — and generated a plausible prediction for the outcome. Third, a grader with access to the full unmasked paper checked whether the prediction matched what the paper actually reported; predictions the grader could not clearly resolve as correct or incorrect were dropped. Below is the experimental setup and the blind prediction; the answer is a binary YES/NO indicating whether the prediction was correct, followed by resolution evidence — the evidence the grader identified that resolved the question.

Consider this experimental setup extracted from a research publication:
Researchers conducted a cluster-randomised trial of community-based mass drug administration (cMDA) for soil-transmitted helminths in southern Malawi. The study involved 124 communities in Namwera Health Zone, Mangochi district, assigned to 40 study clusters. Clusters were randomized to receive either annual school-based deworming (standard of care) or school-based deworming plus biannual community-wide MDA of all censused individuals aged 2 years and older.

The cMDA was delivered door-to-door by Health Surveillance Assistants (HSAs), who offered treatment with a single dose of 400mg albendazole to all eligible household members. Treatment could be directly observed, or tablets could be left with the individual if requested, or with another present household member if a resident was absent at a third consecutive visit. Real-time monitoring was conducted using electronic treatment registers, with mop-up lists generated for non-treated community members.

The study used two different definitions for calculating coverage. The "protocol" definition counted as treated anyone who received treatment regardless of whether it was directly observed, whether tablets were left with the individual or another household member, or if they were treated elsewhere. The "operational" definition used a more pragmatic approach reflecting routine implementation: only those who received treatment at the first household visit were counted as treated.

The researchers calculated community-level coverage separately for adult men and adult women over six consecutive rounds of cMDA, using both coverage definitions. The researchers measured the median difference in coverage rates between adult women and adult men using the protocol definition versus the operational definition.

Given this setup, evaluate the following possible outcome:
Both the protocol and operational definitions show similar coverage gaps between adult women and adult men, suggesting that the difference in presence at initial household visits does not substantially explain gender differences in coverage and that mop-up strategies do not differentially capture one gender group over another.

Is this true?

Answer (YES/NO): NO